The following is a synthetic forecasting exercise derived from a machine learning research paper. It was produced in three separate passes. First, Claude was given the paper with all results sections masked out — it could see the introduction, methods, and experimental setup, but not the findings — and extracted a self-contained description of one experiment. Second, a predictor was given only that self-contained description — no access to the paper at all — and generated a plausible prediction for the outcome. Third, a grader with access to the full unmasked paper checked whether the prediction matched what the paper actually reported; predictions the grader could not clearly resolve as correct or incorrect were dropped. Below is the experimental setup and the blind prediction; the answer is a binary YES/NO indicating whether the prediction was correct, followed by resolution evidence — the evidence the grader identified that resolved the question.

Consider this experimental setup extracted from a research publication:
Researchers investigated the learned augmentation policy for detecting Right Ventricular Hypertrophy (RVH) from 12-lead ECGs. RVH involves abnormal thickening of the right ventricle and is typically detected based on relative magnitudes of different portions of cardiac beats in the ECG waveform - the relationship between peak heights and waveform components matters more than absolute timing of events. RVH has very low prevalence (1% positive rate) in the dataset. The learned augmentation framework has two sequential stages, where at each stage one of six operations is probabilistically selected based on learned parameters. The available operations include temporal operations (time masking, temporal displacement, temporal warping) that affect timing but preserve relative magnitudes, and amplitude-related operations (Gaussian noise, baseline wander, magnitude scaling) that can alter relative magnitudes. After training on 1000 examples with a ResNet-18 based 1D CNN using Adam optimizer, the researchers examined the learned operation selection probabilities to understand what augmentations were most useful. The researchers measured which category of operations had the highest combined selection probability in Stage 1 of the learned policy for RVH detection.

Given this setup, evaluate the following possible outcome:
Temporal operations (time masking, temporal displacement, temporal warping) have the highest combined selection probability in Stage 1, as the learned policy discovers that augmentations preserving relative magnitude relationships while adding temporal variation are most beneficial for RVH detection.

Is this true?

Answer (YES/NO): YES